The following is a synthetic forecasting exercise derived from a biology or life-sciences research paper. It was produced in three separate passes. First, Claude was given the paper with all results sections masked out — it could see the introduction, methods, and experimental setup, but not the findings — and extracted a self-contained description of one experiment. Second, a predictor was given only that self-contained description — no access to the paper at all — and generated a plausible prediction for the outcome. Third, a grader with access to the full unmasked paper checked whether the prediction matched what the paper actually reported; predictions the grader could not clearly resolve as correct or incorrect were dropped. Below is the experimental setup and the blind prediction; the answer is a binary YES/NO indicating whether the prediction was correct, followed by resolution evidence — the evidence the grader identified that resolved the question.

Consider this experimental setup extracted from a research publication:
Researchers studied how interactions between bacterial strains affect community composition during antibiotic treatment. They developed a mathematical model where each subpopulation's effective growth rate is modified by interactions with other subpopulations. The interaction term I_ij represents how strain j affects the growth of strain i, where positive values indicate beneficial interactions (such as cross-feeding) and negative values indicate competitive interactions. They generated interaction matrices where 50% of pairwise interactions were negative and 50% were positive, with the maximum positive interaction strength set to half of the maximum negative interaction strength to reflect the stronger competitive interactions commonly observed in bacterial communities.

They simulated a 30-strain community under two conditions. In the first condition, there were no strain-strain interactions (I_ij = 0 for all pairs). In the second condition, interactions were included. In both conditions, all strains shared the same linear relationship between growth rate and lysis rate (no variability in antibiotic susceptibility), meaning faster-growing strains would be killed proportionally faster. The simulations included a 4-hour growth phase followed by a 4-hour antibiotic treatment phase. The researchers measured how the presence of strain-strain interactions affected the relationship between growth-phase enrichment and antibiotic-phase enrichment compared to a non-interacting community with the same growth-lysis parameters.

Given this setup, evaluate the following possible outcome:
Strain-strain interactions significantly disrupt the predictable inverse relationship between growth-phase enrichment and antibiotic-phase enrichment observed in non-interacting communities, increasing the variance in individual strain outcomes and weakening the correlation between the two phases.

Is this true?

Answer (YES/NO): NO